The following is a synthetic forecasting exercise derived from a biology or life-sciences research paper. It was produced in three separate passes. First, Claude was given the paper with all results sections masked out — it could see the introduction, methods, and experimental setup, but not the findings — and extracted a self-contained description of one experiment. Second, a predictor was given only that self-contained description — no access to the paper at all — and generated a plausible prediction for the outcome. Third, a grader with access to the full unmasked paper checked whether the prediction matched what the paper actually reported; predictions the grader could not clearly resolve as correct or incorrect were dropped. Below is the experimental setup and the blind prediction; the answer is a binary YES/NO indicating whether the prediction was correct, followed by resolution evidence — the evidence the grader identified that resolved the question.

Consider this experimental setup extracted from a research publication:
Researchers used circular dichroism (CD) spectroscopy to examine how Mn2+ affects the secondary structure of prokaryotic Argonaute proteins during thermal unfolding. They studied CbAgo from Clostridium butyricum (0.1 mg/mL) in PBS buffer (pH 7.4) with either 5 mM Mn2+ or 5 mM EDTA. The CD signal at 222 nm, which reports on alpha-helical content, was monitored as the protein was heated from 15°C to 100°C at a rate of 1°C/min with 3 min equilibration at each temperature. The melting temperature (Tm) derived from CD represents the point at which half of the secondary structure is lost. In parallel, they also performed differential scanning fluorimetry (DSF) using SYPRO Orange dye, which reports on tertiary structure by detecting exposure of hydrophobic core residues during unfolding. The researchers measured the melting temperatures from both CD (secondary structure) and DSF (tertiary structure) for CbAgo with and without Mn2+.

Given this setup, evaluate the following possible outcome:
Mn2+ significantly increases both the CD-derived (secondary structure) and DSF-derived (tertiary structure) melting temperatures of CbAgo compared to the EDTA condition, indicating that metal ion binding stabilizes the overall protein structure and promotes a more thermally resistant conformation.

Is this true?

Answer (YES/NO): NO